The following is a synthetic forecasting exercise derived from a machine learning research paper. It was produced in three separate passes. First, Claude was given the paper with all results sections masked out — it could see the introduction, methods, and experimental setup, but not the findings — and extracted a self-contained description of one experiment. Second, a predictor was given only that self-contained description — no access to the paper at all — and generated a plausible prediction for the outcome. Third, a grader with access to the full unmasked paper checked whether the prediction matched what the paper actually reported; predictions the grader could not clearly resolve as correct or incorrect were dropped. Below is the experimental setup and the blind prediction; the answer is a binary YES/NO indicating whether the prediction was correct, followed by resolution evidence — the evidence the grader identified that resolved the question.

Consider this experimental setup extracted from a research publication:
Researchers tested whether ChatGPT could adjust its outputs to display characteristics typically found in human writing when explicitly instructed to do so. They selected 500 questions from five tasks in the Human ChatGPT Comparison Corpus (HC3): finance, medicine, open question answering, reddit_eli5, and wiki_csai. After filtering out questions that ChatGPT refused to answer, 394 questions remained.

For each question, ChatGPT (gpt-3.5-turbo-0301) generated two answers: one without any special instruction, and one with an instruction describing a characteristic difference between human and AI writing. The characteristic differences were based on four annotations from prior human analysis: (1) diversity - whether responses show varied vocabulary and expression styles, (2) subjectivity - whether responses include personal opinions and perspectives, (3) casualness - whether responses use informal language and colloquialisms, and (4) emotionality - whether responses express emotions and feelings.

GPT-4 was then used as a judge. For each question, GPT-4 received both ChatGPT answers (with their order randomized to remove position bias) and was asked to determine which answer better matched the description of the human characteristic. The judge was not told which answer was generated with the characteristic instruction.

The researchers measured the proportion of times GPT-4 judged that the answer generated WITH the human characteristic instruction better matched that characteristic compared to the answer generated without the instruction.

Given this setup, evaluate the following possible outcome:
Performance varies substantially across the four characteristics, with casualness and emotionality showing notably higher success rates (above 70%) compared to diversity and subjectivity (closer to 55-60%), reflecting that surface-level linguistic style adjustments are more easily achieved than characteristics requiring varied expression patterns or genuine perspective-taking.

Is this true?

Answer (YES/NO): NO